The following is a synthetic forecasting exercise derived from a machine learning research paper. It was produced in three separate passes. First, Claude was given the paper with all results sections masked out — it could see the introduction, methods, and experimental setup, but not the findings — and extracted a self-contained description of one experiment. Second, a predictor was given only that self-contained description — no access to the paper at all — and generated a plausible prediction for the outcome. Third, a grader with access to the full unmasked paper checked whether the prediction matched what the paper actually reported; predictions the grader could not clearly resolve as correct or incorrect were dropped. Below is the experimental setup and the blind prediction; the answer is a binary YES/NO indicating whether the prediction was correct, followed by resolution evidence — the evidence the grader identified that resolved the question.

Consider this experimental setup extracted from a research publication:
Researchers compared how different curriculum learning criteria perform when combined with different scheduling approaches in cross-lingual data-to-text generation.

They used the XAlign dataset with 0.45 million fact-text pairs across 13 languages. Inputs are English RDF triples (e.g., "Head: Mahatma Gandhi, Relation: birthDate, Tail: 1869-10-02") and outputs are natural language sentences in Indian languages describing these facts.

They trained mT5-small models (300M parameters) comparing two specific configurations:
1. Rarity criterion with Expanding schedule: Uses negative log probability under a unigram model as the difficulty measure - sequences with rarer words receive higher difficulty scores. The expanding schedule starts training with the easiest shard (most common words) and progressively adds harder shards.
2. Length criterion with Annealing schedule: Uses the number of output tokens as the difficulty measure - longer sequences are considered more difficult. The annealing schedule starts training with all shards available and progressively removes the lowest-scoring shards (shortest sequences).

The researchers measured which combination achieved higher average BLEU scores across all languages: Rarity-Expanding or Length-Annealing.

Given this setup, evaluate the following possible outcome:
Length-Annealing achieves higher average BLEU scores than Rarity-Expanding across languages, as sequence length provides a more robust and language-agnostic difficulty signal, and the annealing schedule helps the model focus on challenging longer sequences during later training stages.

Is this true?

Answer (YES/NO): YES